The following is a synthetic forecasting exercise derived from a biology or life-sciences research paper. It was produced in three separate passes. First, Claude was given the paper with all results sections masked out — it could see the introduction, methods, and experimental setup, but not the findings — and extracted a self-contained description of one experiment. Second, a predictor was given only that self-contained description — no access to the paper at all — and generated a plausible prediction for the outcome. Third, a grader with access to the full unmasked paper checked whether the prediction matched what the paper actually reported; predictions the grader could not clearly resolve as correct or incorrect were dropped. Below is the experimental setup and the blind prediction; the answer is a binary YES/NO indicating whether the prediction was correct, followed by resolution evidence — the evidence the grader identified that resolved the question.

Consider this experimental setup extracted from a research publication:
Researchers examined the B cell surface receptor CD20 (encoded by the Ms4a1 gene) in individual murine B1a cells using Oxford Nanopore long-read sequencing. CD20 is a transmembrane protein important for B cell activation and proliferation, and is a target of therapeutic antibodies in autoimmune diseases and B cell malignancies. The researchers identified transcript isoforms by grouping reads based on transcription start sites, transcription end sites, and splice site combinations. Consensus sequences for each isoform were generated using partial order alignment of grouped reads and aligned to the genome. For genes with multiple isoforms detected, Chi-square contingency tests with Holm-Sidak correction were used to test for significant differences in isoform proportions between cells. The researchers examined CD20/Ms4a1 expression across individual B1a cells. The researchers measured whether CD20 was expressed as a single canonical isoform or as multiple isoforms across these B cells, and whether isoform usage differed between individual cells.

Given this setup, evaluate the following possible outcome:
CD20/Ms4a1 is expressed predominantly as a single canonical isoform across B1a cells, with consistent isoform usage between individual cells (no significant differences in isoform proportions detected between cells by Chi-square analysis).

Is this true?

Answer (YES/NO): NO